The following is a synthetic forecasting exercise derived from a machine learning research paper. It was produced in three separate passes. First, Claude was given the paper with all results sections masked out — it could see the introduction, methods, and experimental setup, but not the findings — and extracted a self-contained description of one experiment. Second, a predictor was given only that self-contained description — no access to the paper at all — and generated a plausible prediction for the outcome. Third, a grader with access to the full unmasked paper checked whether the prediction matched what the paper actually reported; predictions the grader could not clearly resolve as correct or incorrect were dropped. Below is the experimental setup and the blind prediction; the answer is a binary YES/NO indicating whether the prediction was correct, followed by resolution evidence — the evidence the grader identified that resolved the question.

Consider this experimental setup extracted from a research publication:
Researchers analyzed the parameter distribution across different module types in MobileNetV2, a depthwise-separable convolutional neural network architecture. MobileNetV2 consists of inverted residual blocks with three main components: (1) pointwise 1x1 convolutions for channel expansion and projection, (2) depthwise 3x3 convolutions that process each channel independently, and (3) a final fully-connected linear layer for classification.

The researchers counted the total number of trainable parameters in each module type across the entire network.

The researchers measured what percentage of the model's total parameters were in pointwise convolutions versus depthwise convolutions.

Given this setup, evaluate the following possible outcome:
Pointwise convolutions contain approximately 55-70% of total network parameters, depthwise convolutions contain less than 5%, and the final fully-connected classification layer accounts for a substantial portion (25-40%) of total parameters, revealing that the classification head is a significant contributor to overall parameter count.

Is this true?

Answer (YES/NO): YES